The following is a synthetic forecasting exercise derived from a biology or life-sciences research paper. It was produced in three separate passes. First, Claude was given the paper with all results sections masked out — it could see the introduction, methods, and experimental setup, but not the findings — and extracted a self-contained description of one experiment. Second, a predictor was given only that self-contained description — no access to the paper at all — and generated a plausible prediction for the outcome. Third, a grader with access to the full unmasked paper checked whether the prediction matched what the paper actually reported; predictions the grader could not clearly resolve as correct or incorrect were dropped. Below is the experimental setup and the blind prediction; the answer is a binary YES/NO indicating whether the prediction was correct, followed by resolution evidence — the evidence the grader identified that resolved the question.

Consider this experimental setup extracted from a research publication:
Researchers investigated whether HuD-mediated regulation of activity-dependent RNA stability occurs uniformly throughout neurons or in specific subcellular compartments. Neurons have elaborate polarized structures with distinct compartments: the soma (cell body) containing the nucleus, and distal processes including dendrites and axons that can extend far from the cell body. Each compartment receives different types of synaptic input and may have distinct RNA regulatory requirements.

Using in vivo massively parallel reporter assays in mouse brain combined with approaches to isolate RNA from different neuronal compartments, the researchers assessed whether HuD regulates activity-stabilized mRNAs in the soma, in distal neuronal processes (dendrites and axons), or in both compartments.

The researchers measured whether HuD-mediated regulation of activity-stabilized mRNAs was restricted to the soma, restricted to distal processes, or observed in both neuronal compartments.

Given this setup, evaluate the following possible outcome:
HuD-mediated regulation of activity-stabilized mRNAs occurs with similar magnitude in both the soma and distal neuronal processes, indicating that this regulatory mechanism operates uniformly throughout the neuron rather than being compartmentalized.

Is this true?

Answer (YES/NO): YES